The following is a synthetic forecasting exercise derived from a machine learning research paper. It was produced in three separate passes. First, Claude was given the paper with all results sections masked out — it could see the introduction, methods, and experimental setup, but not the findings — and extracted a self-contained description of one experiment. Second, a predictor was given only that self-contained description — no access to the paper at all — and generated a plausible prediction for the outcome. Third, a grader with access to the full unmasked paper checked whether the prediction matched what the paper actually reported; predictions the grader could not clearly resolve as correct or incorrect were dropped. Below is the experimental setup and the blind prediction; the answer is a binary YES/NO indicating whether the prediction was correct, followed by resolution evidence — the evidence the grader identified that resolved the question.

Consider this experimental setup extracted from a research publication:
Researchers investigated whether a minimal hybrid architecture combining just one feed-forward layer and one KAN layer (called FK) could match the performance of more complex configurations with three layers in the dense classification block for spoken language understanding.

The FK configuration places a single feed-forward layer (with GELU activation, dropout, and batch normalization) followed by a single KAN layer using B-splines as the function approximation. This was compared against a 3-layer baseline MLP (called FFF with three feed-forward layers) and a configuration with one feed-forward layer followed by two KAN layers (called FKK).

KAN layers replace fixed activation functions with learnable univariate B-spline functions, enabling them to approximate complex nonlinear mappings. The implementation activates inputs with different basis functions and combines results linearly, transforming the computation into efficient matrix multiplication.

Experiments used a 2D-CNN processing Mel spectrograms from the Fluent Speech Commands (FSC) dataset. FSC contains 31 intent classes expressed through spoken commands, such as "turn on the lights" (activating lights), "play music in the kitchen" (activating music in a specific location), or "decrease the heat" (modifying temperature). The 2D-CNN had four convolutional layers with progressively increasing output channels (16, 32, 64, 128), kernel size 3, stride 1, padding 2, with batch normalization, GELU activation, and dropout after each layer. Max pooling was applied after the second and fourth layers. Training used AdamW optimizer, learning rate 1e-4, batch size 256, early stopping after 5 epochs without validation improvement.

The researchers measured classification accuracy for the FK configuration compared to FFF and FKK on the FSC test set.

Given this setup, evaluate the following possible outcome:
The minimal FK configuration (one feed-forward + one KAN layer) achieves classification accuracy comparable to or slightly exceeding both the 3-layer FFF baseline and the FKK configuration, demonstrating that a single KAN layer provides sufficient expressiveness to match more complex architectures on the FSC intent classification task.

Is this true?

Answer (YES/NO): NO